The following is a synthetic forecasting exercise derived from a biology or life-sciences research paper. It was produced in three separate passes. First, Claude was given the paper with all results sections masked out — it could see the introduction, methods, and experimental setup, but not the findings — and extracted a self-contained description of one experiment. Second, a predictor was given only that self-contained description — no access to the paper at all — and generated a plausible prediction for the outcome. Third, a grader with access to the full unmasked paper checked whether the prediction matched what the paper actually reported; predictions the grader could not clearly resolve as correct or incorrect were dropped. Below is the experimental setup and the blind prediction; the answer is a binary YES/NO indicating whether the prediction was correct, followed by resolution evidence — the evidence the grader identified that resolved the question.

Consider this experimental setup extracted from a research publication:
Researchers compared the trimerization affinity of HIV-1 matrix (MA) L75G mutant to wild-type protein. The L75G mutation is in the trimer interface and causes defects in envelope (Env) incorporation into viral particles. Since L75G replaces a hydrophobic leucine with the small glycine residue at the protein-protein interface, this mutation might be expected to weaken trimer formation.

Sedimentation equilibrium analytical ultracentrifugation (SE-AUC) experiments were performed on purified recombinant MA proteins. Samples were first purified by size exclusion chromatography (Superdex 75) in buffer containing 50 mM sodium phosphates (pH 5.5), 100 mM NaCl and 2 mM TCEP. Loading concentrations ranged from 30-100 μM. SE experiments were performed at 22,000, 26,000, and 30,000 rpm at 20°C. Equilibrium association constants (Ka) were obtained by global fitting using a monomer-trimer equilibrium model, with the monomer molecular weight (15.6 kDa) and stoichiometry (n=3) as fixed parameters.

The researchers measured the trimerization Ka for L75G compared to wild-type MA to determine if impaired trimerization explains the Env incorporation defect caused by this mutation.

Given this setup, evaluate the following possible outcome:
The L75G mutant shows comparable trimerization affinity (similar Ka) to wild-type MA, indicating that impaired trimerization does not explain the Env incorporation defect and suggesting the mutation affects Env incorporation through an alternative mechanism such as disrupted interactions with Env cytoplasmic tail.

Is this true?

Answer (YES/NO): NO